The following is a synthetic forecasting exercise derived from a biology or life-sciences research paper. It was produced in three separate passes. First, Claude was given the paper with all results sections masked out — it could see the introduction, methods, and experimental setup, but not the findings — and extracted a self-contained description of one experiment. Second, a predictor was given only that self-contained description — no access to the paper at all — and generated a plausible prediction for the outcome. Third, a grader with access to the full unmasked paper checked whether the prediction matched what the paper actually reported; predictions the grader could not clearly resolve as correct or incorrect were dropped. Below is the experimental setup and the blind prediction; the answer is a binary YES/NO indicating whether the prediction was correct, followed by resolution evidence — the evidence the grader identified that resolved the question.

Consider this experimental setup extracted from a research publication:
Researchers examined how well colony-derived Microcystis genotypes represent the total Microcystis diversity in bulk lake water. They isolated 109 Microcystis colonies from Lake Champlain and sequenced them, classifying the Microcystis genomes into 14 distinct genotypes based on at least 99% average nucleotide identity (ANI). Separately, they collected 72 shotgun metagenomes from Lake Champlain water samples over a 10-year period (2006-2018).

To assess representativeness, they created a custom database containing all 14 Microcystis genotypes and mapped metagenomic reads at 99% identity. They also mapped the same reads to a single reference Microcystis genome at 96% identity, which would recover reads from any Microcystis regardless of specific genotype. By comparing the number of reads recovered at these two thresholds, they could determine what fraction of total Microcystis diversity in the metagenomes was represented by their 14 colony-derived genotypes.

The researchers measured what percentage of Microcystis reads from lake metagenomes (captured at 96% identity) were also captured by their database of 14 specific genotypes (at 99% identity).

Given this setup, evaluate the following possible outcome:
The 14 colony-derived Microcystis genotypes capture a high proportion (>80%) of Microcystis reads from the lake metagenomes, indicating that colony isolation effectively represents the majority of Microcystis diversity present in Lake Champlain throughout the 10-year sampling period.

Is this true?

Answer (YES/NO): YES